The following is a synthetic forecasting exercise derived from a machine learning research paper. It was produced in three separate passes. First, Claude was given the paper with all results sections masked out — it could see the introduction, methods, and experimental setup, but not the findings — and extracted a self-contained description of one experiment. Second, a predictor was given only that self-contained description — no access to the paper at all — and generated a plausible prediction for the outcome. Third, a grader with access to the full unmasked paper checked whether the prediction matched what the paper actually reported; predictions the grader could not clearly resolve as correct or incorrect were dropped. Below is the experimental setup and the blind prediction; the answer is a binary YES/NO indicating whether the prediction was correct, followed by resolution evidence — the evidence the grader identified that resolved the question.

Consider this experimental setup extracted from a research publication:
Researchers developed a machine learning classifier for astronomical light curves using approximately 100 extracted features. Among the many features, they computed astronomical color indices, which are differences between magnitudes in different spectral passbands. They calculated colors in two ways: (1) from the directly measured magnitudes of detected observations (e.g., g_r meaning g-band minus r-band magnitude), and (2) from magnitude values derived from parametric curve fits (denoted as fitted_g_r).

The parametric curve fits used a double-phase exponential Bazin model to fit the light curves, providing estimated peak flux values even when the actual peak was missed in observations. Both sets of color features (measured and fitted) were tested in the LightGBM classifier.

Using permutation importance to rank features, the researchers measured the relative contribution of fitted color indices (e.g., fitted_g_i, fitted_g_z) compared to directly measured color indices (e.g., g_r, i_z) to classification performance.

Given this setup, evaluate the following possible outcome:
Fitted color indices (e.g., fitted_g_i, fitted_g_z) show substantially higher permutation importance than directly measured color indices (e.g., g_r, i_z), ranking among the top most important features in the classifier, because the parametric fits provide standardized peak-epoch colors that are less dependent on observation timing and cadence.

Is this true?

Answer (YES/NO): NO